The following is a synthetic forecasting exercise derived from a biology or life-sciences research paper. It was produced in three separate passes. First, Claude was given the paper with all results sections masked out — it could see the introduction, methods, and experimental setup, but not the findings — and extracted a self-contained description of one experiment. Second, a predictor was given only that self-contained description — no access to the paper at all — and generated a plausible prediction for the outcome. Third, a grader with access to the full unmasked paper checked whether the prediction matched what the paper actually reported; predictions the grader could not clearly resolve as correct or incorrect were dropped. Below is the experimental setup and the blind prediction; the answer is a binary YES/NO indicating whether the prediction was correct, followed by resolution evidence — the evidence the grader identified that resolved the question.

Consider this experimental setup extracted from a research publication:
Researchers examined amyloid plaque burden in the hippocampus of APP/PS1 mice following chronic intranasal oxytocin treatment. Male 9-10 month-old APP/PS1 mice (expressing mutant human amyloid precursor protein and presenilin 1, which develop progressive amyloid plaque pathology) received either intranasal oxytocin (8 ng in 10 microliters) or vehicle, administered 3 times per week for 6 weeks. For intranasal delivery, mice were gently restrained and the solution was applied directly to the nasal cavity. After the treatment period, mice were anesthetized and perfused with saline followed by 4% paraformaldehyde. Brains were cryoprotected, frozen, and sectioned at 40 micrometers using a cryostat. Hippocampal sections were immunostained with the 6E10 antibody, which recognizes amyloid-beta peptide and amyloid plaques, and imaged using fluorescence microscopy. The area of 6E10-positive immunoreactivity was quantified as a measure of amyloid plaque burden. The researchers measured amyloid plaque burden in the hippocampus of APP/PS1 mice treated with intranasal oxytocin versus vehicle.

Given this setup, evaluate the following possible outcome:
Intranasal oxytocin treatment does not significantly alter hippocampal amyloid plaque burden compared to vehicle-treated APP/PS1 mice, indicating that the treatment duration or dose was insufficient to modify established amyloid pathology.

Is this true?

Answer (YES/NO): NO